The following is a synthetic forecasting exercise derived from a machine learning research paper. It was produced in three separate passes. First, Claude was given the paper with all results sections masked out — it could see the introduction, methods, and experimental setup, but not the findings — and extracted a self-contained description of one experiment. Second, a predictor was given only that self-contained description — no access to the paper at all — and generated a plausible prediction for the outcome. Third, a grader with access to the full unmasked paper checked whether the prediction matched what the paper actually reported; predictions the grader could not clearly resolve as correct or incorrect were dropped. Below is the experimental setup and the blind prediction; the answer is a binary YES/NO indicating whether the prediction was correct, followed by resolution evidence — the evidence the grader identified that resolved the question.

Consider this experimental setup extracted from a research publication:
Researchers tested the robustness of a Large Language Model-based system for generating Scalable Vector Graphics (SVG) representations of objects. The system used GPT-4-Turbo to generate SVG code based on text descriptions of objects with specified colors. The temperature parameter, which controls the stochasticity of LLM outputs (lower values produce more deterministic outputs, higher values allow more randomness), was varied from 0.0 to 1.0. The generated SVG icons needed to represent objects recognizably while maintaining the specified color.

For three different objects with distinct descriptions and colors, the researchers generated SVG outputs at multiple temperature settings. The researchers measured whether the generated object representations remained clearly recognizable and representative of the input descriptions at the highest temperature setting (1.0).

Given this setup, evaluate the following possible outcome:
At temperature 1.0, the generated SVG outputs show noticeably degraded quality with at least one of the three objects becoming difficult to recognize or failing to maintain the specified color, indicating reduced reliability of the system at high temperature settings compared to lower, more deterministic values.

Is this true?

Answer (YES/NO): NO